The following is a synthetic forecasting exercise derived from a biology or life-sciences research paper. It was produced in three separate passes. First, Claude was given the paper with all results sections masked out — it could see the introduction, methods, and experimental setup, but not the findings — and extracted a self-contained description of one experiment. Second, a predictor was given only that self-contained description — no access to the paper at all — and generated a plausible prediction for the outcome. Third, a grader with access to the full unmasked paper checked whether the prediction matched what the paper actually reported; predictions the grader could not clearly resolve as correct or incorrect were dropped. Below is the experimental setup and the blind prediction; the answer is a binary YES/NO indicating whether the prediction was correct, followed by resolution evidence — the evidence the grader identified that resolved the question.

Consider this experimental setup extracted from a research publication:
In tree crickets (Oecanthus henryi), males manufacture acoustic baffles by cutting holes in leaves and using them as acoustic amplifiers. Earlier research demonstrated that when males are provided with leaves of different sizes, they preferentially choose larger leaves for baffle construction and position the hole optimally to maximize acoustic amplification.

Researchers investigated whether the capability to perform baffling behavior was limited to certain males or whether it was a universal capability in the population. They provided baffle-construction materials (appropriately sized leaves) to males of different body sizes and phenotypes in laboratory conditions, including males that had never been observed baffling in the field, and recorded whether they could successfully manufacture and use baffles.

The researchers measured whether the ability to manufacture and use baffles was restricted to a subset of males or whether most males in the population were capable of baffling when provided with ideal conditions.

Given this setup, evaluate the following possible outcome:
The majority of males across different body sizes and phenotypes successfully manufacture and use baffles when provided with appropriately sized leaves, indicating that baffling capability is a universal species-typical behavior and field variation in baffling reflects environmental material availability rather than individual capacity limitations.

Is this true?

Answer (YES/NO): NO